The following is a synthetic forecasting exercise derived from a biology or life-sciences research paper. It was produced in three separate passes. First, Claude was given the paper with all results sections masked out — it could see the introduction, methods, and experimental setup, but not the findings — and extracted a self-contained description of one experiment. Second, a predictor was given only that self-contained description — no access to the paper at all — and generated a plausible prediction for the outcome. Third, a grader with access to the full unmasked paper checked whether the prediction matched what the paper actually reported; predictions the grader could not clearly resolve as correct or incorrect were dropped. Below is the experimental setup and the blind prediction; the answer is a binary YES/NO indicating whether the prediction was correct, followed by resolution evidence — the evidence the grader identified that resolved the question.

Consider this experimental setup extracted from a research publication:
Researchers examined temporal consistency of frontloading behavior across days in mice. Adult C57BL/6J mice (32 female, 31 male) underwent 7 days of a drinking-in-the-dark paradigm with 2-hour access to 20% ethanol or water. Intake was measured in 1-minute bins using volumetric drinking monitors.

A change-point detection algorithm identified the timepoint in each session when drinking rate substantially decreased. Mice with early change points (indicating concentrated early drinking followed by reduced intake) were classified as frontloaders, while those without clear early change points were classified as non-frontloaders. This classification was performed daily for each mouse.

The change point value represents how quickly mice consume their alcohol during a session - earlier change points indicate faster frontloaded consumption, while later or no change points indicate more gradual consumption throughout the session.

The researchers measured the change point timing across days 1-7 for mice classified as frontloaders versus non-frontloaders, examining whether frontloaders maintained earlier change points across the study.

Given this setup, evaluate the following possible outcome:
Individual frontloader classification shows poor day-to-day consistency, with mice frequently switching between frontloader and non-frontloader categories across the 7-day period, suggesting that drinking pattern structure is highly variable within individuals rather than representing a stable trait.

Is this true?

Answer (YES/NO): NO